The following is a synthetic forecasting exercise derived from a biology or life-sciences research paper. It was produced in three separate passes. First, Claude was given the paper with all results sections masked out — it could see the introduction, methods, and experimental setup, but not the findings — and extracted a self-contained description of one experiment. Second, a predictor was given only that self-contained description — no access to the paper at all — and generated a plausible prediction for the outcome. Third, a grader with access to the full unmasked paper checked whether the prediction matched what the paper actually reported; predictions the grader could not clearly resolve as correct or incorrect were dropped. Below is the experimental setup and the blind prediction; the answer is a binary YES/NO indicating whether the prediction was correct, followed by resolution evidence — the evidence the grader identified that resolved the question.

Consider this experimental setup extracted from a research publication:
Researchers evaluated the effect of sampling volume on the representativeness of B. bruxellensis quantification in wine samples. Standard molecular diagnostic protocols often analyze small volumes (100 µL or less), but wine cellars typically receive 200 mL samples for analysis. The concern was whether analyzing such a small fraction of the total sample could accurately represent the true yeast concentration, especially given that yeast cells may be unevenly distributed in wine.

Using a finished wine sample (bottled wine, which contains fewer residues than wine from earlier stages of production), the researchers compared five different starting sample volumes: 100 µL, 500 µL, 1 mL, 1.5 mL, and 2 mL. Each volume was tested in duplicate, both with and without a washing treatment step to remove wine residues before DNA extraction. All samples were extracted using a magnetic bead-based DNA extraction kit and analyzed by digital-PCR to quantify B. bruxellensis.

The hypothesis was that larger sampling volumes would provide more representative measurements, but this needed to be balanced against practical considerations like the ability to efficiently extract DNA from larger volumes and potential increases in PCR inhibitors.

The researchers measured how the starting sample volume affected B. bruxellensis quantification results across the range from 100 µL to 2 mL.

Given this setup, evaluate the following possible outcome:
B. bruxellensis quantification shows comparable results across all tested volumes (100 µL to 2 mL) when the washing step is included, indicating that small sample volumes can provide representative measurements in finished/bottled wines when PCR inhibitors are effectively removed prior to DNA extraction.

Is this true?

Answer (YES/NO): NO